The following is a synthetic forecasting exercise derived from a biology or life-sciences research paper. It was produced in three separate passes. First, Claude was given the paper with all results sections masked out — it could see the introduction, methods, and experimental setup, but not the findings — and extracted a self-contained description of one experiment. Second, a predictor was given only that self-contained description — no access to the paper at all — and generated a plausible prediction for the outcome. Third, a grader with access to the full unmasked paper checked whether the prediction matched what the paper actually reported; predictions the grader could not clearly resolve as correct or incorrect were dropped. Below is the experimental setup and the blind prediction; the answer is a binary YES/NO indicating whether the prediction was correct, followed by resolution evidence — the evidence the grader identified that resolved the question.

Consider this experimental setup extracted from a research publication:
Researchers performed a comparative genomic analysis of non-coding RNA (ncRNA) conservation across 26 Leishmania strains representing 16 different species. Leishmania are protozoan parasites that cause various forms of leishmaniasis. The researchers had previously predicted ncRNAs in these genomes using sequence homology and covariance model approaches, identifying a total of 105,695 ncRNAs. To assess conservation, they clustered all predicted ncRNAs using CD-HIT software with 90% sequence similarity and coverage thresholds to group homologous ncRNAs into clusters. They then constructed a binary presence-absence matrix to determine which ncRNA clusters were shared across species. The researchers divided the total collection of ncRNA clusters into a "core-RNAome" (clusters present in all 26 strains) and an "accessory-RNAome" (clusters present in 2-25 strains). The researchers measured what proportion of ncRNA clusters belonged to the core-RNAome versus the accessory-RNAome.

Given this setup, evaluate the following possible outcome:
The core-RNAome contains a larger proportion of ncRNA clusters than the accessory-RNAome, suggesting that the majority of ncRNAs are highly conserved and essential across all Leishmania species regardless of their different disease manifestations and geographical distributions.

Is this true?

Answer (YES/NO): NO